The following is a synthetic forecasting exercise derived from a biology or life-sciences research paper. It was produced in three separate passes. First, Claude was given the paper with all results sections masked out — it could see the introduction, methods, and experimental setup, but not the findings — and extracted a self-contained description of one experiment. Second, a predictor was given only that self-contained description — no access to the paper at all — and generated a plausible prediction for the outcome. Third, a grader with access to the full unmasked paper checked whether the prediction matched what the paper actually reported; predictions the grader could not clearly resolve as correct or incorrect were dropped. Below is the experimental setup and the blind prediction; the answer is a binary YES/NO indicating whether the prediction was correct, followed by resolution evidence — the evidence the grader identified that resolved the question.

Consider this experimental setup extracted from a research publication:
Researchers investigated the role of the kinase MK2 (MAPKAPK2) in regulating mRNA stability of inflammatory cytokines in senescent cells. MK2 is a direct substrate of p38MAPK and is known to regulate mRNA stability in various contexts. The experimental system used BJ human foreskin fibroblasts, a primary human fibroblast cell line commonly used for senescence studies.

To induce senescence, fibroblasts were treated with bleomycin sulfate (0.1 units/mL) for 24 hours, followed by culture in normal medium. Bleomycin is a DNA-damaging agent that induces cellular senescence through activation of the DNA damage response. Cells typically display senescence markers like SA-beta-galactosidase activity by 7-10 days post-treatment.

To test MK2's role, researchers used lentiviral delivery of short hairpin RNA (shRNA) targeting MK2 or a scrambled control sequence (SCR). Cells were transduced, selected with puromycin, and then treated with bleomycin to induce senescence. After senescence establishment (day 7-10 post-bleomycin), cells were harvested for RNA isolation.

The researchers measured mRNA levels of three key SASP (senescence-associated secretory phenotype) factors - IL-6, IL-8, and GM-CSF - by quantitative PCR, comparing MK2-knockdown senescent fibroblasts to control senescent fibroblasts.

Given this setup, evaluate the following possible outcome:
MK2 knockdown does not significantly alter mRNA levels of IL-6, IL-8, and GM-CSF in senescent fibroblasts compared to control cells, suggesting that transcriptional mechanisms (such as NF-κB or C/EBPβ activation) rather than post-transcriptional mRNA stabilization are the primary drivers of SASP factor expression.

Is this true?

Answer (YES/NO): NO